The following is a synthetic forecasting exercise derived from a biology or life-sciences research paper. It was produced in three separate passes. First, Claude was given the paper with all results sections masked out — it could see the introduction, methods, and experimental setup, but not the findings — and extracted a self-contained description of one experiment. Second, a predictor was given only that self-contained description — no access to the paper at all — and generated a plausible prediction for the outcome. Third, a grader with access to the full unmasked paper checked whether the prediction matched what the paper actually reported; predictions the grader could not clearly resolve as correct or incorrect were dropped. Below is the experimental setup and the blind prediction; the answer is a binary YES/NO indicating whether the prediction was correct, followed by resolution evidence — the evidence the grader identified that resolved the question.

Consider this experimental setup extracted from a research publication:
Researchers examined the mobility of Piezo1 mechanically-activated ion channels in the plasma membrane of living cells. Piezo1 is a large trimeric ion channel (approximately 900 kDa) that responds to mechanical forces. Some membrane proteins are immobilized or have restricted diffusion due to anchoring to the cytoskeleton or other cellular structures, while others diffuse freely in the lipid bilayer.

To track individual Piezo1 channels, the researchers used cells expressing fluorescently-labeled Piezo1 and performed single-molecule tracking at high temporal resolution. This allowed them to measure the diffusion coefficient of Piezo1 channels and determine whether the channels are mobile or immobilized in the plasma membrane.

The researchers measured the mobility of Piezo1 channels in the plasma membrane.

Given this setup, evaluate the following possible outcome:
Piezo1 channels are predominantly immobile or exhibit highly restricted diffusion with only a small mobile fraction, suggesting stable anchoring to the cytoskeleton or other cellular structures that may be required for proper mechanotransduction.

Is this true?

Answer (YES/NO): NO